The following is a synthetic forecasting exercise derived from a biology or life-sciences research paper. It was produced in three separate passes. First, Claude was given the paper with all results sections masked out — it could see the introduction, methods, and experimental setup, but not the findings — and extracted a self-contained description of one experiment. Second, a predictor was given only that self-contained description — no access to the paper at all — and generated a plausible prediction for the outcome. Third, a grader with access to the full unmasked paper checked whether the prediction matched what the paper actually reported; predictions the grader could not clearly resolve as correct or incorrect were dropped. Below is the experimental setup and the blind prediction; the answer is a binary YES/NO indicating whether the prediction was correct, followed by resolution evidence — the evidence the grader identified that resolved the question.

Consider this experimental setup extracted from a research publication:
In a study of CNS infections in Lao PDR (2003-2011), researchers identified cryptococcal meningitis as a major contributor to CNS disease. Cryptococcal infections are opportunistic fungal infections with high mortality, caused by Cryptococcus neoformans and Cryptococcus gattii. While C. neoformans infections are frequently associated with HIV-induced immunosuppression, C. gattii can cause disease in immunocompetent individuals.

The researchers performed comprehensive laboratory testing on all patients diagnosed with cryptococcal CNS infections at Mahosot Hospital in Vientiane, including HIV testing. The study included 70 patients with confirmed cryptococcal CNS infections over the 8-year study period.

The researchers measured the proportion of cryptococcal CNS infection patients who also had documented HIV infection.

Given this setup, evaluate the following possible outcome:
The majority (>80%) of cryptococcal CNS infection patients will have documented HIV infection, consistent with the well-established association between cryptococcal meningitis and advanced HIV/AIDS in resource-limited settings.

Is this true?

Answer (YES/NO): NO